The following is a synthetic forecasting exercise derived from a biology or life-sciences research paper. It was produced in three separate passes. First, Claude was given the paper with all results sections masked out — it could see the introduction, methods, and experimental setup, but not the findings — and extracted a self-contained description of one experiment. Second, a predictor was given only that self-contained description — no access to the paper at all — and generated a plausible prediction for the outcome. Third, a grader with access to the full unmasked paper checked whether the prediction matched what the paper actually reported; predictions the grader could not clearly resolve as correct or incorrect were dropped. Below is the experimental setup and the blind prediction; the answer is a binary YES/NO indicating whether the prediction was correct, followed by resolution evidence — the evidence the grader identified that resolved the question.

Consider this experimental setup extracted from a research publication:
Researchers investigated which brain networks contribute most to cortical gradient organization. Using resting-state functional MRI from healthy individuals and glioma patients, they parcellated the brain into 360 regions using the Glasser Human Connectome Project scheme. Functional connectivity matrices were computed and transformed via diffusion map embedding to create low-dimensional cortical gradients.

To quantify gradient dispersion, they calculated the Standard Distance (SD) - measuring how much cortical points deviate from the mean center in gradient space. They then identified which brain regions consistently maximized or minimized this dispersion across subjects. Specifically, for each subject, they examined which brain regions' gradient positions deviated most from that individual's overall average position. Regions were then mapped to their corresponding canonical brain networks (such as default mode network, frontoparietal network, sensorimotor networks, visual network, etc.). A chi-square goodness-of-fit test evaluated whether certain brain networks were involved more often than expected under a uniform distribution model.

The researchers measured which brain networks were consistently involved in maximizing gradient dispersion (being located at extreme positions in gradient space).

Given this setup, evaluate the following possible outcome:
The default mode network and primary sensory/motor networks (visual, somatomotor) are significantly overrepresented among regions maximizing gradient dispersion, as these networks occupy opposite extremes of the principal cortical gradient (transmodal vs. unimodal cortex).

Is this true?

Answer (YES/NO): NO